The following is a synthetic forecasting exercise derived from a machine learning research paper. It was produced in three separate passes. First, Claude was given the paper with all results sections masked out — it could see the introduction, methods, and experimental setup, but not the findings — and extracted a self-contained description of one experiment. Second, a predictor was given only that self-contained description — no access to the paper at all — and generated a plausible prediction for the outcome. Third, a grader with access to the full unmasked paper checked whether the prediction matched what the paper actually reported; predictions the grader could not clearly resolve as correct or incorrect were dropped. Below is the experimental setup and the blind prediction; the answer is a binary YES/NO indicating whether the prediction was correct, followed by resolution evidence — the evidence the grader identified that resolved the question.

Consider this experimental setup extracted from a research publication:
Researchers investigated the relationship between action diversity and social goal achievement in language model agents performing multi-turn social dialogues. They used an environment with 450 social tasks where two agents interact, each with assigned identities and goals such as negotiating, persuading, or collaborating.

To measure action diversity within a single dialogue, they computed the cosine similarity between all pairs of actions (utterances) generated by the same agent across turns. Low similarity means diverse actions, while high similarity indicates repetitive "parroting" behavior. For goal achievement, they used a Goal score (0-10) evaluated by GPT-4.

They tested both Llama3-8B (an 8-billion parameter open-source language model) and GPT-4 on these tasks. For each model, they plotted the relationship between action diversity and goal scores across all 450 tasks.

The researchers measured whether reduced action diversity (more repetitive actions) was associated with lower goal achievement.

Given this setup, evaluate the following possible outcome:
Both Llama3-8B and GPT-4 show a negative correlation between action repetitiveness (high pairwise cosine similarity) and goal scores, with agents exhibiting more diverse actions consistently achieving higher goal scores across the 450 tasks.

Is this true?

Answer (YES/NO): NO